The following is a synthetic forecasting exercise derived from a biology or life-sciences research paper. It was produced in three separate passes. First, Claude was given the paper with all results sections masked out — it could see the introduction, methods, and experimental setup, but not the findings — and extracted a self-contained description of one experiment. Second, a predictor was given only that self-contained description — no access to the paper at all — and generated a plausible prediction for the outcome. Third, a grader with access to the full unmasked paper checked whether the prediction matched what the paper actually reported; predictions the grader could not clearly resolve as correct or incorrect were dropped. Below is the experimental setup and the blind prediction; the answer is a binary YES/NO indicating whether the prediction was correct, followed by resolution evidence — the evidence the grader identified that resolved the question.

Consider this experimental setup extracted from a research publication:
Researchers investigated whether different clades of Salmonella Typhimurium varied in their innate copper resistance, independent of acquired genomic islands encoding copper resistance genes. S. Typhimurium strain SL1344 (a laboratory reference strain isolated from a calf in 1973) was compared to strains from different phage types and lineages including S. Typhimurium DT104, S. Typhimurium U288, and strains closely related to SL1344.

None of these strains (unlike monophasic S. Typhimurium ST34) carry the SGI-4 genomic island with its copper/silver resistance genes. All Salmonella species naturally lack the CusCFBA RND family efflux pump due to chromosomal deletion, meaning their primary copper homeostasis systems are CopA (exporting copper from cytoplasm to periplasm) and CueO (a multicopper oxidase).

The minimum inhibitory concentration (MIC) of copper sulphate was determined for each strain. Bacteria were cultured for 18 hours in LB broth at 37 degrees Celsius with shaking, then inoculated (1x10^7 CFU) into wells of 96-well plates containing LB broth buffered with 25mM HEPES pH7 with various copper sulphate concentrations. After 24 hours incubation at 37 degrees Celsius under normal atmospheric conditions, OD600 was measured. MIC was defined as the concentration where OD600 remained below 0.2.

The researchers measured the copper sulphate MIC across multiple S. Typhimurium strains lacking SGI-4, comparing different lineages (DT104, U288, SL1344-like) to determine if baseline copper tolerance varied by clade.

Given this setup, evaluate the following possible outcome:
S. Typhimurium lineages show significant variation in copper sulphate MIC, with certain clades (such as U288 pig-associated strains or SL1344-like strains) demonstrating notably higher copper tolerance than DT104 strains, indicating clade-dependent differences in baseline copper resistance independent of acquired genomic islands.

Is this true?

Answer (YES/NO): NO